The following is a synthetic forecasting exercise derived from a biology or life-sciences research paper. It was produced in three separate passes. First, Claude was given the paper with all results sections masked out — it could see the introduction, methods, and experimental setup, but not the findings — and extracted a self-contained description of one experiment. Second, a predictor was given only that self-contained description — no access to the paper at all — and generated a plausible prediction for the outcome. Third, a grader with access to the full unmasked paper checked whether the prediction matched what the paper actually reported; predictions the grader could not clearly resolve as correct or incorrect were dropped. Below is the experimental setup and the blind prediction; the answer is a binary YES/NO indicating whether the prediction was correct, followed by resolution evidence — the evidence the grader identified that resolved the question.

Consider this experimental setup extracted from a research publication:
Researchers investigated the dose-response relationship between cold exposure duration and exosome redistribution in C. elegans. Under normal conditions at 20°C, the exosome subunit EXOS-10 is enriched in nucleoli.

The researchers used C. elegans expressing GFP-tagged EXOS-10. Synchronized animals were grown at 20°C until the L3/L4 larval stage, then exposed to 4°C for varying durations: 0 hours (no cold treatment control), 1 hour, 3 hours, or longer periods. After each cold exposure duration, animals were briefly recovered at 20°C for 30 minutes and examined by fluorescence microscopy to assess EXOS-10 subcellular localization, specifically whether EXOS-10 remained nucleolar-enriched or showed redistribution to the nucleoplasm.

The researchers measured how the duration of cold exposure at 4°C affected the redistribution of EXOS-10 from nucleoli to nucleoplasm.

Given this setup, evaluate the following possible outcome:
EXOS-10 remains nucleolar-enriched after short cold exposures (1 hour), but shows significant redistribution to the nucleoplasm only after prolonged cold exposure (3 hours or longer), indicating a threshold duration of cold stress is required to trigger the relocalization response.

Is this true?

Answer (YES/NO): NO